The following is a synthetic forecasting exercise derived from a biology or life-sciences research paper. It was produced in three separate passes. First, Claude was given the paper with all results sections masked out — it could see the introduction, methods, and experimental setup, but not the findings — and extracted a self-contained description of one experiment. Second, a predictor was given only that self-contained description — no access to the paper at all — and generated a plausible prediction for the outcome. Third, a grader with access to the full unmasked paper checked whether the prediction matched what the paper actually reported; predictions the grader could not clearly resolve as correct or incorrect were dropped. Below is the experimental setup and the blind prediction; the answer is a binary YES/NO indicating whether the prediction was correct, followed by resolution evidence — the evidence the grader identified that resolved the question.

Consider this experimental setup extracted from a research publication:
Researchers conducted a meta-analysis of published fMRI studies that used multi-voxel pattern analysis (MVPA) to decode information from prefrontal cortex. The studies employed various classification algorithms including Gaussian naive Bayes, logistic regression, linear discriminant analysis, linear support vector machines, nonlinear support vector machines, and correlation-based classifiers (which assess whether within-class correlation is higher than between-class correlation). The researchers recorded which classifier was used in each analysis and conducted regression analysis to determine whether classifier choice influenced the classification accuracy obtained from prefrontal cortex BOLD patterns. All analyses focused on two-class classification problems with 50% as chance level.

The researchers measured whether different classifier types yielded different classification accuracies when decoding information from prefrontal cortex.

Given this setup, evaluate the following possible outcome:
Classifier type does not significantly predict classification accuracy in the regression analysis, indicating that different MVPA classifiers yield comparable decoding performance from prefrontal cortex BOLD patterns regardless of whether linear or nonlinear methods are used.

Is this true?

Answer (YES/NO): NO